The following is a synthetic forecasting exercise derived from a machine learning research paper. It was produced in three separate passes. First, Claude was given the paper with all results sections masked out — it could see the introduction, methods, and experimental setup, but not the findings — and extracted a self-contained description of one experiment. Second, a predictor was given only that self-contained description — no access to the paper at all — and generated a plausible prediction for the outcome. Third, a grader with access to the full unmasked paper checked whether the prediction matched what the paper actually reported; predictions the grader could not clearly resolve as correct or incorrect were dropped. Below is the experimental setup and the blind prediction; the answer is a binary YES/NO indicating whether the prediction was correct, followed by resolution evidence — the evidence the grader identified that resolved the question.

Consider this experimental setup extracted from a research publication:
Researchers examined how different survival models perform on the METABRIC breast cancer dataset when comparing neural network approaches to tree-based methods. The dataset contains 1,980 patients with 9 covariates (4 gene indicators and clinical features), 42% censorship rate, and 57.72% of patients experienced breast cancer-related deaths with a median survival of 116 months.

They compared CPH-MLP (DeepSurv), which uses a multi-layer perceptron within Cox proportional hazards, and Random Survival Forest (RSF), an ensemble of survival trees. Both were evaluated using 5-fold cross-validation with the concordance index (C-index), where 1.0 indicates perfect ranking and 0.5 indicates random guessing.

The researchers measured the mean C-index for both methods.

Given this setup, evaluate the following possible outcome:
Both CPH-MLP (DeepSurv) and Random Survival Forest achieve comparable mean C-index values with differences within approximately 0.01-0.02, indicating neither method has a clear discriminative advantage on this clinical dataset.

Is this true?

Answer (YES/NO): YES